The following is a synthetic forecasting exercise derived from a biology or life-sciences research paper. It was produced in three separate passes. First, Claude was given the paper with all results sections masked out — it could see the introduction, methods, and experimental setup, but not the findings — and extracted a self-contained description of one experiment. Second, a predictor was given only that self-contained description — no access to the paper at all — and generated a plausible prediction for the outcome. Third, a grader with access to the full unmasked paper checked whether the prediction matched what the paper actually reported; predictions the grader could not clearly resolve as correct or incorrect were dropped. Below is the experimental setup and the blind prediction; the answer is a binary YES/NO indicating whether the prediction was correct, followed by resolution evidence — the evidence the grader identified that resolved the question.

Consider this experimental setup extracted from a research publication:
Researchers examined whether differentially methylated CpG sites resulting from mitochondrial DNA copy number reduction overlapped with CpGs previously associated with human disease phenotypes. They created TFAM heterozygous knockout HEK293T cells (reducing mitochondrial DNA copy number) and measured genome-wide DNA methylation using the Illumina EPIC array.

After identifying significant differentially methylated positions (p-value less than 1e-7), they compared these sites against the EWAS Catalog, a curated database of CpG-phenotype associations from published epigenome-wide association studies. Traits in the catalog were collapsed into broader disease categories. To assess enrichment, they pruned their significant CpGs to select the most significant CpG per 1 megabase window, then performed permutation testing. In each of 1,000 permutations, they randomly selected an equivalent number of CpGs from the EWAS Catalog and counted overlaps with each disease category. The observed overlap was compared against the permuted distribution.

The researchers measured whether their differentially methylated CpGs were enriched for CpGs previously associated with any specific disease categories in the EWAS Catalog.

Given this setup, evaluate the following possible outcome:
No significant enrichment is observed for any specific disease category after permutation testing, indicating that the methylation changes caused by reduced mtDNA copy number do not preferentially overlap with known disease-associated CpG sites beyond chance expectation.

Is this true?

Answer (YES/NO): NO